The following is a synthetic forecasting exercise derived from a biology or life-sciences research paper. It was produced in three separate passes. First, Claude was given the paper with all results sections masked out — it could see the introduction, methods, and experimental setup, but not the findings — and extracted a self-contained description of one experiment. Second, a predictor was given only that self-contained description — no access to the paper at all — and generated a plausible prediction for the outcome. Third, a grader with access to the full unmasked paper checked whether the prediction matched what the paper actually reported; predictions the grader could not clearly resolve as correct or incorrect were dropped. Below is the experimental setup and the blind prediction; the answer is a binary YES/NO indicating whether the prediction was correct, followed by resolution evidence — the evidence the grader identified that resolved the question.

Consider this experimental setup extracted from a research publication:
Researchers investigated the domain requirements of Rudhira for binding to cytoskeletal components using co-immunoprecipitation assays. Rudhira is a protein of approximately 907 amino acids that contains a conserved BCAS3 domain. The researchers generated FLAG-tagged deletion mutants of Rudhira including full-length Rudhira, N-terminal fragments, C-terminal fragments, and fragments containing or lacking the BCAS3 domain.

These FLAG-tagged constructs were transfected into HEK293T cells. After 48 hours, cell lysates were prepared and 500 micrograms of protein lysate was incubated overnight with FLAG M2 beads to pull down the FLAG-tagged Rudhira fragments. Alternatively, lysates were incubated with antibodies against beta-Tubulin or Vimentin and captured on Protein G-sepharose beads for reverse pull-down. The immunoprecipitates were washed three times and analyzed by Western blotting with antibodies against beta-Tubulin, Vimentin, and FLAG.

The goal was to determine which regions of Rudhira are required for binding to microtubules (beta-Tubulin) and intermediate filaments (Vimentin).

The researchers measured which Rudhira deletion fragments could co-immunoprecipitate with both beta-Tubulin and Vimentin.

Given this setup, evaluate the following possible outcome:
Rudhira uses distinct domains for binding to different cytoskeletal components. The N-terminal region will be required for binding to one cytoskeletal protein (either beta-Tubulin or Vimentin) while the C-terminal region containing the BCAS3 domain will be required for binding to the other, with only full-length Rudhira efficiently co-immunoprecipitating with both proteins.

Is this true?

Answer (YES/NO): NO